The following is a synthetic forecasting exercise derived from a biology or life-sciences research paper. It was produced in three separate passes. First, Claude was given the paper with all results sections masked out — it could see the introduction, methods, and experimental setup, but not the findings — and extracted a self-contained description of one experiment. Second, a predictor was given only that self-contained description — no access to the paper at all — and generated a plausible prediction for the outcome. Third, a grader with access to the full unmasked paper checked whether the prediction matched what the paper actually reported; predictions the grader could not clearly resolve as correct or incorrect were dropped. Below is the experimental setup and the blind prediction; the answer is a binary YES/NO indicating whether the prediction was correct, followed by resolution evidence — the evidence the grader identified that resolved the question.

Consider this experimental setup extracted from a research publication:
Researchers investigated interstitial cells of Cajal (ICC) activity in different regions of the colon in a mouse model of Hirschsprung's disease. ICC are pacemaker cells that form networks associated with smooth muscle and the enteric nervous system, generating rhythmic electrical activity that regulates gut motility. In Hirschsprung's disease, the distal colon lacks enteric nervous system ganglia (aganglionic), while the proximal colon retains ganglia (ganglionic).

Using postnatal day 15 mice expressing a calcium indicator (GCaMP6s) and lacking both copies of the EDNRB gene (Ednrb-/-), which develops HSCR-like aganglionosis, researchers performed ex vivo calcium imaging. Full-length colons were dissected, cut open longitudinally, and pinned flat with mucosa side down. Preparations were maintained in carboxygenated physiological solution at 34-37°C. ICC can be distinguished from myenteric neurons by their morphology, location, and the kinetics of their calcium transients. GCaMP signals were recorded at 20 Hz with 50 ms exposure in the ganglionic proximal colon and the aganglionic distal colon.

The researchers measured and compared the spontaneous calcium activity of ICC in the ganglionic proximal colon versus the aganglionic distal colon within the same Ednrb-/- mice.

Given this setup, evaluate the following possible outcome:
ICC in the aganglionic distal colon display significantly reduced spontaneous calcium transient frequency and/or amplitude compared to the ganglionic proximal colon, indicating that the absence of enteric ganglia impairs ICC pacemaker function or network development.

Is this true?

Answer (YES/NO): NO